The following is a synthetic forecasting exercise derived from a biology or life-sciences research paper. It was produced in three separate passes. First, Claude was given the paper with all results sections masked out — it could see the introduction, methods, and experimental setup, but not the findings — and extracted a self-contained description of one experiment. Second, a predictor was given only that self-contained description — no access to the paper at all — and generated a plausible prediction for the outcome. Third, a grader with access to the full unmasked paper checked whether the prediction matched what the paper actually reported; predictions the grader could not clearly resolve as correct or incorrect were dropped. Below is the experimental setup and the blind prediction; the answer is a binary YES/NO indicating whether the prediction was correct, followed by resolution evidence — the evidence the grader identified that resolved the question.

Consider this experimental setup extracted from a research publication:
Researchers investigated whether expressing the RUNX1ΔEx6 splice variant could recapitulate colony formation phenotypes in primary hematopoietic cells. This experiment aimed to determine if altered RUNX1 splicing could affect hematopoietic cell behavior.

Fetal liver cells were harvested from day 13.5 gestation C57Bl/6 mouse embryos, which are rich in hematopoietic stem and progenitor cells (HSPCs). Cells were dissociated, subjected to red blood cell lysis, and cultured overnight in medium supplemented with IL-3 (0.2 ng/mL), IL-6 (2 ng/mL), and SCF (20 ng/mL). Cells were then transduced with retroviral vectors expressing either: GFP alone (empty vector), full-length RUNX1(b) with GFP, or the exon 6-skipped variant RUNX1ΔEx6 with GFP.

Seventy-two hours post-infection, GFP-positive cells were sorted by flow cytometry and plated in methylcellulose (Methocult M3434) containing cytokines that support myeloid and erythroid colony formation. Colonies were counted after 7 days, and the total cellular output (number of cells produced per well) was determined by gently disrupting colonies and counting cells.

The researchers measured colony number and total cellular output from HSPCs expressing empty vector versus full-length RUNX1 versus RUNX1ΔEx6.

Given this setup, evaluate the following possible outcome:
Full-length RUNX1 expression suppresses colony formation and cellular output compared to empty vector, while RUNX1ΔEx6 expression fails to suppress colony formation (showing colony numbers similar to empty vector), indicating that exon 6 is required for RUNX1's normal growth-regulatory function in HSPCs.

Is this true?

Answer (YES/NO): NO